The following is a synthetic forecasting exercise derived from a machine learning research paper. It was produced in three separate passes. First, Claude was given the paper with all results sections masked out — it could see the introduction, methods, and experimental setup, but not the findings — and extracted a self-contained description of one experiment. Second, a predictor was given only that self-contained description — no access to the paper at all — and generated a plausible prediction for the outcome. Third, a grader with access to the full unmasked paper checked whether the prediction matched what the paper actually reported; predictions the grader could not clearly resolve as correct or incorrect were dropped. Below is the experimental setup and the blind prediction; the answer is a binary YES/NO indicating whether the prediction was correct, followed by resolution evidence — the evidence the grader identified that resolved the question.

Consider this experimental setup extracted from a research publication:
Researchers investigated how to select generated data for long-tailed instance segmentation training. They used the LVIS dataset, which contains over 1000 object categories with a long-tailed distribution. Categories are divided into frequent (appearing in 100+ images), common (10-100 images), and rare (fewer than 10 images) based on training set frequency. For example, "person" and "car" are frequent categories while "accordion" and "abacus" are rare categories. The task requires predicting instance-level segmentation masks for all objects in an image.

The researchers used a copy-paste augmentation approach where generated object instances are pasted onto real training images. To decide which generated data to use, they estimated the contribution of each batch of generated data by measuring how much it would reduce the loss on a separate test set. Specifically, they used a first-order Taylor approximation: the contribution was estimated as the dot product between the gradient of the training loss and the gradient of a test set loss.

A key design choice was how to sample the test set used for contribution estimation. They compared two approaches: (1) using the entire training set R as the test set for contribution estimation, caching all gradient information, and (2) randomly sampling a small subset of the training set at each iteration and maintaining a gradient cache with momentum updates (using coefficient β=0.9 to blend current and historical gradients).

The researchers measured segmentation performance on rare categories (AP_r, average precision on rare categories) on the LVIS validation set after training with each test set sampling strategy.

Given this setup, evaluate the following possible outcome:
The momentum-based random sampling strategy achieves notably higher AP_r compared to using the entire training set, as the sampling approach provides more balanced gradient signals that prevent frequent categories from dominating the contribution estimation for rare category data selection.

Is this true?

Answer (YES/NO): YES